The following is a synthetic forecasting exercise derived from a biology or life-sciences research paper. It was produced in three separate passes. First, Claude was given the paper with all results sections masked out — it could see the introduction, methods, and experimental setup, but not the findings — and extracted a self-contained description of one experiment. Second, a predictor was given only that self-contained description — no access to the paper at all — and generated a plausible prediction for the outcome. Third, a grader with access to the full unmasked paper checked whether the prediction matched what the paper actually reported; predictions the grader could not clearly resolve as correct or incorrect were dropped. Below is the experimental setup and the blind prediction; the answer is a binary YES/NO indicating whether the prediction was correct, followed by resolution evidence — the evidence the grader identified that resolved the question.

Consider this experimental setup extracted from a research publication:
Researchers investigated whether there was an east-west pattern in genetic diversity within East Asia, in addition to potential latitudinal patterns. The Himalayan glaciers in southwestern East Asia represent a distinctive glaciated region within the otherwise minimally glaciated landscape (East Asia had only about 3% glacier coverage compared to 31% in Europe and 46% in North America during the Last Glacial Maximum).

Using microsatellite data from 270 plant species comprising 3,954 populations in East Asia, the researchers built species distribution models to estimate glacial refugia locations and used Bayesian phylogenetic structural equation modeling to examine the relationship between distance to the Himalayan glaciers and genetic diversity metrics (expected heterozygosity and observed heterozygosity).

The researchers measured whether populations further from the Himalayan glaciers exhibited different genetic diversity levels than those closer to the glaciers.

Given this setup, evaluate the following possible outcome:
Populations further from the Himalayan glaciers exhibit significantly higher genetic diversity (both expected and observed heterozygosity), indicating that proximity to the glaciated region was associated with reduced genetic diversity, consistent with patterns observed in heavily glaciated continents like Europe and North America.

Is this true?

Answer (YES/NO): YES